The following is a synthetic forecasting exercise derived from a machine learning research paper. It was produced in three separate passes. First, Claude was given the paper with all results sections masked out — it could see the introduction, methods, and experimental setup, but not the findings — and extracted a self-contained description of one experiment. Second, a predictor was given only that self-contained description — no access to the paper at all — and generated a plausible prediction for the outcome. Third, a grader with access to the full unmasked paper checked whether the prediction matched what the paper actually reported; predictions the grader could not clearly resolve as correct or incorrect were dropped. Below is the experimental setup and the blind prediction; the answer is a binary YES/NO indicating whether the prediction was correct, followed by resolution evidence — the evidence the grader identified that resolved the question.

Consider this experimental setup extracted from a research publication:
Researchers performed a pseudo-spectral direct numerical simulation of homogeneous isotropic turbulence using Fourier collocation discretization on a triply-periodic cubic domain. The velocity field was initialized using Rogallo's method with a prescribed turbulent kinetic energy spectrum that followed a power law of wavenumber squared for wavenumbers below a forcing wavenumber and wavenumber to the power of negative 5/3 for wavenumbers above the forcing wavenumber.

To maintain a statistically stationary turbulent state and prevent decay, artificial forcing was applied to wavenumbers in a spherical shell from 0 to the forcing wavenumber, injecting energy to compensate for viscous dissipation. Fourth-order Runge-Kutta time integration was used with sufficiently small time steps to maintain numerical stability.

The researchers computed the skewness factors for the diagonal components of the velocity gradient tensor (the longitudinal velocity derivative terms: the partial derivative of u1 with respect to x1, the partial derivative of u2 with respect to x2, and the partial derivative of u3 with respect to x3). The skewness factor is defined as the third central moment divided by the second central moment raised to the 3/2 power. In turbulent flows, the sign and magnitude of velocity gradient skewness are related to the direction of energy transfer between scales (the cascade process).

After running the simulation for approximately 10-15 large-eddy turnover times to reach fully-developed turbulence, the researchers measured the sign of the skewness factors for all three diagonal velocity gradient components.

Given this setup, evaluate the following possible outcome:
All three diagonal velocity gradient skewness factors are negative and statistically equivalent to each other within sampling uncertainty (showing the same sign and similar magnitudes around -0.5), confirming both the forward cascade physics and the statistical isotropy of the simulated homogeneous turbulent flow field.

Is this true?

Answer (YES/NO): YES